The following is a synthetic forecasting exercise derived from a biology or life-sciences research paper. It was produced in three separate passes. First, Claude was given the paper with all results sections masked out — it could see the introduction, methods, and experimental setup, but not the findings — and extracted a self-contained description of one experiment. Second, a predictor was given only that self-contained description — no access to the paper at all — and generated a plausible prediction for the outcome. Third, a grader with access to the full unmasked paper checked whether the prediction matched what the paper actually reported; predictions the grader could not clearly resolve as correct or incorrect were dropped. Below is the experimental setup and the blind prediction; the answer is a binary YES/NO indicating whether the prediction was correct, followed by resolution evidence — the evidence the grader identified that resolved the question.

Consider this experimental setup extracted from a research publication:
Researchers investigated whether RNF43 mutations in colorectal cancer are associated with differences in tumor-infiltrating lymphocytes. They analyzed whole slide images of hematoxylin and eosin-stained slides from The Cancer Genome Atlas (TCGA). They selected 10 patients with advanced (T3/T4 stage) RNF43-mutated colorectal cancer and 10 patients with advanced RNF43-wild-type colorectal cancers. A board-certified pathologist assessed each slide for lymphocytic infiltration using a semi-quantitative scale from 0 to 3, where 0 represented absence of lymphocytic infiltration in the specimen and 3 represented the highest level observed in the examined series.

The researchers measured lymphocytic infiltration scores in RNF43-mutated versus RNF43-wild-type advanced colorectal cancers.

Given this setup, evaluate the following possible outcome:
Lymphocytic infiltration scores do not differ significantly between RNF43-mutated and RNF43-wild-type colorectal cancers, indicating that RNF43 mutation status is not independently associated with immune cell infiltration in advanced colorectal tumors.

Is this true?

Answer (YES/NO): NO